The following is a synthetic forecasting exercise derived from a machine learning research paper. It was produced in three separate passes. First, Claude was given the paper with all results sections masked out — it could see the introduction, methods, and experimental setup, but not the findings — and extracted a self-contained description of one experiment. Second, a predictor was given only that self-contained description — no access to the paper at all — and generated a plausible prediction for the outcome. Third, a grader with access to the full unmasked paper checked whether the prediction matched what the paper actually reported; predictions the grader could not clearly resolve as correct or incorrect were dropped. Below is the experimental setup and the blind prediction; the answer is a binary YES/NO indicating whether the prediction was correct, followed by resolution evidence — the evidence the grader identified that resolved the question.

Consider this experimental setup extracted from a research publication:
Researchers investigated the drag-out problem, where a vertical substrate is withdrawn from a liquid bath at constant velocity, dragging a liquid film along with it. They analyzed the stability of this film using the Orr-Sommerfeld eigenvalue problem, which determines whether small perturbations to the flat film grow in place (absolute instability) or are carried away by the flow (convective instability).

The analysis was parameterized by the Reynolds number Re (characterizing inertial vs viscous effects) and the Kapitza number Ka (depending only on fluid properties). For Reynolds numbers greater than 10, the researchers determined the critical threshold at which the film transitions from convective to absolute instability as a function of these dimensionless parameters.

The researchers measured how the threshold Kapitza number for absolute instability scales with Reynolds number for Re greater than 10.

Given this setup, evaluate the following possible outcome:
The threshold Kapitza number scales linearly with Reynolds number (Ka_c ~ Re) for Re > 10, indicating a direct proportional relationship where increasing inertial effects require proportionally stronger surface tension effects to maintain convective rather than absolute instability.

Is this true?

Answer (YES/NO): NO